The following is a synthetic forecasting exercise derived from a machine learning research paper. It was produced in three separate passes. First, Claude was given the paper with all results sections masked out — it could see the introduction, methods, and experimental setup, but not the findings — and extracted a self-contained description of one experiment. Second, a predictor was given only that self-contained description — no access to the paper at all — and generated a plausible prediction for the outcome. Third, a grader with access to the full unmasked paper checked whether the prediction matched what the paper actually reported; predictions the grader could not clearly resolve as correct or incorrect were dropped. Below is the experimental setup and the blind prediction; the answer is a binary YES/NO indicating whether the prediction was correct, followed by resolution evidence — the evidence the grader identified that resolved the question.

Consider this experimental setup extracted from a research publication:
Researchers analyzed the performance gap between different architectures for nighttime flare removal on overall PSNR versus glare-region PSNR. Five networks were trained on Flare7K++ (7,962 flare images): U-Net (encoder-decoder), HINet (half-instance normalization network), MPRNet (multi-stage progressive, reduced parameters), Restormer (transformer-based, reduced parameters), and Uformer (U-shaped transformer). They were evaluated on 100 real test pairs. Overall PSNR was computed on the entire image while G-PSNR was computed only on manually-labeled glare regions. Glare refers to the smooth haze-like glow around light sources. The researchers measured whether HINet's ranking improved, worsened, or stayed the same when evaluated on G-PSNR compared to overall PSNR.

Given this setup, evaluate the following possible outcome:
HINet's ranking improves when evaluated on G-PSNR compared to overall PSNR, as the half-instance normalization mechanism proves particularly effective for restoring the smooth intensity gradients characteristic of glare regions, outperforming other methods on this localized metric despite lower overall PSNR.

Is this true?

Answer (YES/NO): YES